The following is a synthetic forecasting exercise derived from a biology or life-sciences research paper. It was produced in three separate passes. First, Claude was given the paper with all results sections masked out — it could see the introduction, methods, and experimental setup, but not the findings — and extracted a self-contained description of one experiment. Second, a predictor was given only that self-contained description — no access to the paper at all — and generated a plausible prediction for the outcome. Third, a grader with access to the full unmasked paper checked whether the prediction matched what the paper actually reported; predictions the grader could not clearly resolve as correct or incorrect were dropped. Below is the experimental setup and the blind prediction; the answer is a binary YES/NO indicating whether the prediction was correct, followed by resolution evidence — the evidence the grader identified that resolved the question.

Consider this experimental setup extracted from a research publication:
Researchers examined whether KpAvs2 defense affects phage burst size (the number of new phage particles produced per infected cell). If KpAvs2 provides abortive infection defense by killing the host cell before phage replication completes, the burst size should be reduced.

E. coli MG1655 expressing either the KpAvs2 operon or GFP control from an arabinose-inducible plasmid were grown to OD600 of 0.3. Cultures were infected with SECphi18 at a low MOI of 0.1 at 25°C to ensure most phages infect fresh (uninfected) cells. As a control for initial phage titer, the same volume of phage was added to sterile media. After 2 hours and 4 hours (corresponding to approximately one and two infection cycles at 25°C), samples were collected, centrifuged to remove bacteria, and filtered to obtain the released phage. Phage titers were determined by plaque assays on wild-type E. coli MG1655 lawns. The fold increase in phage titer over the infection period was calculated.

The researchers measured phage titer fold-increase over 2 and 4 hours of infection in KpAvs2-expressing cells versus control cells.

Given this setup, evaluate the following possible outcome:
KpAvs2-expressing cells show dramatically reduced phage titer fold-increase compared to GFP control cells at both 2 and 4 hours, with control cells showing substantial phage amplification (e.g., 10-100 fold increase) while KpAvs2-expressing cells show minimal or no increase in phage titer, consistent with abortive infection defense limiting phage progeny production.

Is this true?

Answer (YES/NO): YES